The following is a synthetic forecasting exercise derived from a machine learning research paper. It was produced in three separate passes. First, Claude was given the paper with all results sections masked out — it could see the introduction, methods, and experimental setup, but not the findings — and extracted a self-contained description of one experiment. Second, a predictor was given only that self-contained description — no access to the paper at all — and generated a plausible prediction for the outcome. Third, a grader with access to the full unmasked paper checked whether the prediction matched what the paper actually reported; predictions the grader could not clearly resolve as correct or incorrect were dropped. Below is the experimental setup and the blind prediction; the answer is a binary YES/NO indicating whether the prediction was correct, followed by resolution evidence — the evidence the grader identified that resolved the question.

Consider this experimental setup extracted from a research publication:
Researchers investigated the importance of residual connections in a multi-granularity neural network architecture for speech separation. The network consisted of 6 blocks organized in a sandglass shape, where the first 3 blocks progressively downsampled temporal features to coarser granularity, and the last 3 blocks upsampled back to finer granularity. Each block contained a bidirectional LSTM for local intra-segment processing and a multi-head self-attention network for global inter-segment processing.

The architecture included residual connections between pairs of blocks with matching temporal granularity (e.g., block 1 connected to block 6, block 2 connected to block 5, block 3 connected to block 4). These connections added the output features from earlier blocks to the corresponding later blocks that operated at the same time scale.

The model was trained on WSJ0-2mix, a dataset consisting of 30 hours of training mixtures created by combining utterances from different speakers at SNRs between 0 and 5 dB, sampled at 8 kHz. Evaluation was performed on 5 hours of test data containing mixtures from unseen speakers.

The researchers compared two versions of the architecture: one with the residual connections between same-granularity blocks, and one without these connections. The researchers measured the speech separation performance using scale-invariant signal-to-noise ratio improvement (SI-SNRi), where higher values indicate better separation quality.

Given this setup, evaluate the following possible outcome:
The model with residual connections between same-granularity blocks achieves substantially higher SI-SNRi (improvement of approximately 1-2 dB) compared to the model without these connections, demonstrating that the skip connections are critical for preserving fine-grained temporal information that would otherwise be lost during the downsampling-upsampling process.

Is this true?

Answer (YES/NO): NO